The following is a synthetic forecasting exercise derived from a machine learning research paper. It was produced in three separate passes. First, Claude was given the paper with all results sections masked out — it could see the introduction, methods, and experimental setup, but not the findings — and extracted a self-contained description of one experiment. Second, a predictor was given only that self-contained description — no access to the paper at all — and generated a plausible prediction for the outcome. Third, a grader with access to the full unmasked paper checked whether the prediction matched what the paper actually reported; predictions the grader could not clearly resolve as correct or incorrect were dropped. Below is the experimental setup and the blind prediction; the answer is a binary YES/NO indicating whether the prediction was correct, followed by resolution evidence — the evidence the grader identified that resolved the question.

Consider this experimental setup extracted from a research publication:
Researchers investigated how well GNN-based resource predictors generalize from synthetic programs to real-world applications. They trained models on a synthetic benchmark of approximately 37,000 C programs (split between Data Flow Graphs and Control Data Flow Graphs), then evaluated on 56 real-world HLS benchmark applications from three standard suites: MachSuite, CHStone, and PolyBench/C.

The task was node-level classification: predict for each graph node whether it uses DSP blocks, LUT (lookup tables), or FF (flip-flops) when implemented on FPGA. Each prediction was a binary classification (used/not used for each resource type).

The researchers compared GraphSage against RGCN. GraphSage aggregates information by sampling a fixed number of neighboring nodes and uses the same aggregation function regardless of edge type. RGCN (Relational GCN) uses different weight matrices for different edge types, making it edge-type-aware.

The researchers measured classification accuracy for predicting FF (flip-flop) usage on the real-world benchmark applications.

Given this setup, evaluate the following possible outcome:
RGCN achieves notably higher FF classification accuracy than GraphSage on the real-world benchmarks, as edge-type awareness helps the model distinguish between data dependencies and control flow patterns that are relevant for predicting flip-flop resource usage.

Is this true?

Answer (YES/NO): YES